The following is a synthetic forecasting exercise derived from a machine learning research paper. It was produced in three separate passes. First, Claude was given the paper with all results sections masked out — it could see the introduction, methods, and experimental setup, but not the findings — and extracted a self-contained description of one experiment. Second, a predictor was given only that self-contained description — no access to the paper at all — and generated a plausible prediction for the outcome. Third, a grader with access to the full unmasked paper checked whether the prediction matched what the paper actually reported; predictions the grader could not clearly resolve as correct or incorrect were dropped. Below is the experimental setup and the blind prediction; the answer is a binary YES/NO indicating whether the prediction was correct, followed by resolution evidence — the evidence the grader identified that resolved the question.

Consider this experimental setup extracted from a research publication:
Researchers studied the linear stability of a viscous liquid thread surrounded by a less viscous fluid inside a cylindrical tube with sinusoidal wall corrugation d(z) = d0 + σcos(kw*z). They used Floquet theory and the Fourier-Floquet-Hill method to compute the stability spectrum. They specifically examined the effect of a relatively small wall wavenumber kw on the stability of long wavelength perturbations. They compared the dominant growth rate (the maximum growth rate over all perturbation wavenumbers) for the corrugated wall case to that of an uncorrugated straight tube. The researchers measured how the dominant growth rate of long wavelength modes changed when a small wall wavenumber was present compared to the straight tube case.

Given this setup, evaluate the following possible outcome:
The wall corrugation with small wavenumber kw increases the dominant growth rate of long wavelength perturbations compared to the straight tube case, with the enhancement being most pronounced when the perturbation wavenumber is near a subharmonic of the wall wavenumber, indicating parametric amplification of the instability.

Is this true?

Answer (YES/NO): NO